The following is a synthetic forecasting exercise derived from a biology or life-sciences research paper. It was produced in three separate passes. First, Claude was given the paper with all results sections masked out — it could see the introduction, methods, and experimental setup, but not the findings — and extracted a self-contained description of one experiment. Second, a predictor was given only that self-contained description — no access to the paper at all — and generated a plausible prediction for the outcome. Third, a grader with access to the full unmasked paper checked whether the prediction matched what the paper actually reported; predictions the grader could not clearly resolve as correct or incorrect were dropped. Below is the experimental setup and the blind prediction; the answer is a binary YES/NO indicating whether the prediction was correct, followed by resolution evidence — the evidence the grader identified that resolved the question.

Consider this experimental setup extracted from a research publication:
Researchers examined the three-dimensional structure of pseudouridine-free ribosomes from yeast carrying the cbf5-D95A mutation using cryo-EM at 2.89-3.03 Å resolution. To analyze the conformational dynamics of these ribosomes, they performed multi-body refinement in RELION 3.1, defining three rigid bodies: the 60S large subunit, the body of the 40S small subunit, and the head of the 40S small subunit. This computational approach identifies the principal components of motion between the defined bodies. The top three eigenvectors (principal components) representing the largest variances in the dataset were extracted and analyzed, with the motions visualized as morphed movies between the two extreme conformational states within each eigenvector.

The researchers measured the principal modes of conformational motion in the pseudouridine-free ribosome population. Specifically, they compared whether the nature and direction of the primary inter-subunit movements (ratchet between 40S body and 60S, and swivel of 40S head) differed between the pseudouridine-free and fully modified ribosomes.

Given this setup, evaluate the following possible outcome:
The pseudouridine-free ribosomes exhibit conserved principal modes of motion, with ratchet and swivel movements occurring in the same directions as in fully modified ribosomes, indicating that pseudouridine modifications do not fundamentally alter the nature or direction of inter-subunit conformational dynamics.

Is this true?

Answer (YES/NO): NO